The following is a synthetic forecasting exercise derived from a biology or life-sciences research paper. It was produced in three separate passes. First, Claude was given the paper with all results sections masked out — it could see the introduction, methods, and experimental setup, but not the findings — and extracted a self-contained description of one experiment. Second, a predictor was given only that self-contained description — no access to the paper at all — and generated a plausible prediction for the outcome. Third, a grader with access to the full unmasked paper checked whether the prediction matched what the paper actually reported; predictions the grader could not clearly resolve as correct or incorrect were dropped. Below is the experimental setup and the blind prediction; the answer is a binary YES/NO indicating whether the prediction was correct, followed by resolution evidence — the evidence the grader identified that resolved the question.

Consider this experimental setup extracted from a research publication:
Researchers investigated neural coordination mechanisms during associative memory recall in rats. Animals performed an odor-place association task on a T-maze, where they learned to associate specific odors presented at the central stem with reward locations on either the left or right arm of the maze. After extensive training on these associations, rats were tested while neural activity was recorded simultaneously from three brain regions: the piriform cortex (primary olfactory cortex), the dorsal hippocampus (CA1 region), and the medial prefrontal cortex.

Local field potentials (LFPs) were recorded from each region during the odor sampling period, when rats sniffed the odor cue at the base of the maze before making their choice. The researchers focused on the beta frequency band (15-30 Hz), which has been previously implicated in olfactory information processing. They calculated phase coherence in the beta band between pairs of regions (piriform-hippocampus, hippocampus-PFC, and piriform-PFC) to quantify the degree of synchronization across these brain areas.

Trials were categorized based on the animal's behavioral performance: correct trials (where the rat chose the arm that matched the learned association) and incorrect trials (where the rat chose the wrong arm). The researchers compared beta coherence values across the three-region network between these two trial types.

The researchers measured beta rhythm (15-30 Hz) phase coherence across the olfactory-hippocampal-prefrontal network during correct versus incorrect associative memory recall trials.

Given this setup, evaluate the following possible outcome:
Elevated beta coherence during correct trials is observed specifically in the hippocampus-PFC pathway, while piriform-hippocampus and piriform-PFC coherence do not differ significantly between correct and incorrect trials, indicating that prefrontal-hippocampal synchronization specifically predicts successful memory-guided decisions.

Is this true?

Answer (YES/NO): NO